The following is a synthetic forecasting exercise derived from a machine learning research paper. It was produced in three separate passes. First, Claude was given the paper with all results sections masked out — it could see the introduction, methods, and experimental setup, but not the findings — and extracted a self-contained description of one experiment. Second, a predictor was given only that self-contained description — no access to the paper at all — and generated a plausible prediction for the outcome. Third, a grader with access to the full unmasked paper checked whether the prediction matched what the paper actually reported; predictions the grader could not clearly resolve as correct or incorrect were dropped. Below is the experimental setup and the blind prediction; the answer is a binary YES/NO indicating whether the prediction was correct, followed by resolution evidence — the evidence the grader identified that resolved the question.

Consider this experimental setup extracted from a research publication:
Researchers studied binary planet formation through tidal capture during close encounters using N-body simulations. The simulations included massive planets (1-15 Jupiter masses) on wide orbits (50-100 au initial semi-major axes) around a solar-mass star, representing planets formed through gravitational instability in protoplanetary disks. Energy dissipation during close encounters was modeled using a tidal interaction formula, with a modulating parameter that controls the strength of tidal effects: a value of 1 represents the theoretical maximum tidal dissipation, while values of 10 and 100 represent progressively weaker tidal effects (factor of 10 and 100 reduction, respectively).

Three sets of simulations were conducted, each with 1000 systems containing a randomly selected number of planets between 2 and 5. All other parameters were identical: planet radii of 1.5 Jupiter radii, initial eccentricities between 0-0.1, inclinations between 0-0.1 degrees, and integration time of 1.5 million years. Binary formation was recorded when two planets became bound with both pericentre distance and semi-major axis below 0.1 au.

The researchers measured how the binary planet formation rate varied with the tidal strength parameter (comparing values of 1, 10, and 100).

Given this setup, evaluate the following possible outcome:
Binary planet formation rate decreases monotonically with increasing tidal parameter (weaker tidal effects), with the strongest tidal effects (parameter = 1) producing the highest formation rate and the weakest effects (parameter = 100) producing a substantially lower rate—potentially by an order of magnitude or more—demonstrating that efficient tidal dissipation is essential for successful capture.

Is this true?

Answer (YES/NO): NO